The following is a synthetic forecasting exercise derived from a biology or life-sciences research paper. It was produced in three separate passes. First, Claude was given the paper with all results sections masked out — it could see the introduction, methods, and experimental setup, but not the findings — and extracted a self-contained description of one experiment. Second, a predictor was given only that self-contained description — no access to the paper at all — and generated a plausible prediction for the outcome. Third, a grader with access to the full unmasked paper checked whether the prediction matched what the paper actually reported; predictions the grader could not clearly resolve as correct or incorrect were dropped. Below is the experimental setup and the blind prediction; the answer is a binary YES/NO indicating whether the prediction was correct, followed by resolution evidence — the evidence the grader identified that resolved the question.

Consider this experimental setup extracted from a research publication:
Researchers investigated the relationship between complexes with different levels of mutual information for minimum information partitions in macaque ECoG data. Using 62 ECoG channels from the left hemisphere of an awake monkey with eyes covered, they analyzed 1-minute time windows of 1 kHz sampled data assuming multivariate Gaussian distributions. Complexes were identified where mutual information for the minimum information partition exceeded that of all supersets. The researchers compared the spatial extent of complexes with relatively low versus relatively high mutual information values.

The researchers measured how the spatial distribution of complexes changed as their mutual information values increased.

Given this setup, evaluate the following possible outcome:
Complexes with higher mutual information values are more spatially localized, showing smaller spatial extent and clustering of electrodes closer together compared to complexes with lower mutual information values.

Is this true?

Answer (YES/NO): YES